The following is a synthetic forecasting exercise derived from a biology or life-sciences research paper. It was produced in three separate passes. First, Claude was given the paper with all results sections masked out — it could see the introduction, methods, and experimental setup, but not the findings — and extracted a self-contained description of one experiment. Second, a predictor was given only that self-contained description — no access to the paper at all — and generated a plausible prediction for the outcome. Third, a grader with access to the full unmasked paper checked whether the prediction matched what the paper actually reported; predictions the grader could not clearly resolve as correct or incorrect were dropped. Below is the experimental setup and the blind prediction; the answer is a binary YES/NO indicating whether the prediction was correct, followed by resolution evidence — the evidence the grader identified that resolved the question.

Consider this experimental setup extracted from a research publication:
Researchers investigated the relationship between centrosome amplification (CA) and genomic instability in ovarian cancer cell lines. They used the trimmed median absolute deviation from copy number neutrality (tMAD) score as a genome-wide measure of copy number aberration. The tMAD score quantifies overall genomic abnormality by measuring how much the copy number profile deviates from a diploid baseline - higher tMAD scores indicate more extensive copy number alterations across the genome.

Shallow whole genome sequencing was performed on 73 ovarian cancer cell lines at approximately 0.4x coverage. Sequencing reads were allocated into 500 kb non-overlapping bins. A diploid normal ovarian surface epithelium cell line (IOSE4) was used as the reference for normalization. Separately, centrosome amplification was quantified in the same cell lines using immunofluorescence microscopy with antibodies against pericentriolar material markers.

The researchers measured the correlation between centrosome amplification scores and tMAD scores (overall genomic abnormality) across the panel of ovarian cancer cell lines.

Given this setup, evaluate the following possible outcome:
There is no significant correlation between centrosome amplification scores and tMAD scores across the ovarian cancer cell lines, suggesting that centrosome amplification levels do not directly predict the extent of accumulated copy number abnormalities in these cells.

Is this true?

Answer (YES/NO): NO